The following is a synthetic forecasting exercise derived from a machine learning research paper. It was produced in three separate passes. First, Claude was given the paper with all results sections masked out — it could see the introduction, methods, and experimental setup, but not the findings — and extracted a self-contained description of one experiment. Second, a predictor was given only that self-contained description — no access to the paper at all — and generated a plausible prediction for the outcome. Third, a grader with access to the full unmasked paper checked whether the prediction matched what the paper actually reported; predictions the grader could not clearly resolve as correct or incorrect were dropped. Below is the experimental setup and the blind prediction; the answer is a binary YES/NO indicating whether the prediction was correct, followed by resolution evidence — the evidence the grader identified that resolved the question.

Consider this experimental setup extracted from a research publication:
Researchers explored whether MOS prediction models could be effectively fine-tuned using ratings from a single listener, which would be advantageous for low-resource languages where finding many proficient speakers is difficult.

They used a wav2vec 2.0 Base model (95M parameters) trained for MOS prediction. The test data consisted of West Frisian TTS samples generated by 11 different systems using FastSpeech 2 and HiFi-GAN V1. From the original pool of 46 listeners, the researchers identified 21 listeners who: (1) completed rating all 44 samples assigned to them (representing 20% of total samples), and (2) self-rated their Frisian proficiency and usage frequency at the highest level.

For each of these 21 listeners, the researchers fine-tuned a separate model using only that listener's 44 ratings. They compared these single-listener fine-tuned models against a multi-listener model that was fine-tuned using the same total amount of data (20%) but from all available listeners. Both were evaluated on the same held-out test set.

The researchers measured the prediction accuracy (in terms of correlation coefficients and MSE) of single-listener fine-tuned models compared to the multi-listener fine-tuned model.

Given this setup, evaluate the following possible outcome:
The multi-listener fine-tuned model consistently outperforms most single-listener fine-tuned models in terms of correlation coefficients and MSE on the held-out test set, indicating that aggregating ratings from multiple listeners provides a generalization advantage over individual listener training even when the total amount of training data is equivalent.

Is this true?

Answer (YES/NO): NO